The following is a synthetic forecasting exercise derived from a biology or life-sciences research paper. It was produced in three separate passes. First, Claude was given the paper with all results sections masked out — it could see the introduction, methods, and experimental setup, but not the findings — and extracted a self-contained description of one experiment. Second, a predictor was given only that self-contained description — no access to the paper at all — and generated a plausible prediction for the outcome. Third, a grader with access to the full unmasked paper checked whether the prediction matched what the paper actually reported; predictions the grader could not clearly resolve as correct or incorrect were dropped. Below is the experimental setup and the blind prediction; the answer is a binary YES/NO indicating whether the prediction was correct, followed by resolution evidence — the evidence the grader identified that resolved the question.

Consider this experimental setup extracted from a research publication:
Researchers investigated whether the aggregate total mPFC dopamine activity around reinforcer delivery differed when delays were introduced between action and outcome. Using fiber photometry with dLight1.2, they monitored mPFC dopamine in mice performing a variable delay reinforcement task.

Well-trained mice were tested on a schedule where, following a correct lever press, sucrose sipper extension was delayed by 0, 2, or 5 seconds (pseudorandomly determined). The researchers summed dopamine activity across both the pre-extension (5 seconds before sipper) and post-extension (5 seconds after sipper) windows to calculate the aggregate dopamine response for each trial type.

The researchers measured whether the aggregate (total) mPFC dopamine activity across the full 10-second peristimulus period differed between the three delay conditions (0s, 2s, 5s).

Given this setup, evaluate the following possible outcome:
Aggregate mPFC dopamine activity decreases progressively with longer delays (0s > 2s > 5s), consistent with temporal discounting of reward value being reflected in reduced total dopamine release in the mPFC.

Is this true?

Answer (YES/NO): NO